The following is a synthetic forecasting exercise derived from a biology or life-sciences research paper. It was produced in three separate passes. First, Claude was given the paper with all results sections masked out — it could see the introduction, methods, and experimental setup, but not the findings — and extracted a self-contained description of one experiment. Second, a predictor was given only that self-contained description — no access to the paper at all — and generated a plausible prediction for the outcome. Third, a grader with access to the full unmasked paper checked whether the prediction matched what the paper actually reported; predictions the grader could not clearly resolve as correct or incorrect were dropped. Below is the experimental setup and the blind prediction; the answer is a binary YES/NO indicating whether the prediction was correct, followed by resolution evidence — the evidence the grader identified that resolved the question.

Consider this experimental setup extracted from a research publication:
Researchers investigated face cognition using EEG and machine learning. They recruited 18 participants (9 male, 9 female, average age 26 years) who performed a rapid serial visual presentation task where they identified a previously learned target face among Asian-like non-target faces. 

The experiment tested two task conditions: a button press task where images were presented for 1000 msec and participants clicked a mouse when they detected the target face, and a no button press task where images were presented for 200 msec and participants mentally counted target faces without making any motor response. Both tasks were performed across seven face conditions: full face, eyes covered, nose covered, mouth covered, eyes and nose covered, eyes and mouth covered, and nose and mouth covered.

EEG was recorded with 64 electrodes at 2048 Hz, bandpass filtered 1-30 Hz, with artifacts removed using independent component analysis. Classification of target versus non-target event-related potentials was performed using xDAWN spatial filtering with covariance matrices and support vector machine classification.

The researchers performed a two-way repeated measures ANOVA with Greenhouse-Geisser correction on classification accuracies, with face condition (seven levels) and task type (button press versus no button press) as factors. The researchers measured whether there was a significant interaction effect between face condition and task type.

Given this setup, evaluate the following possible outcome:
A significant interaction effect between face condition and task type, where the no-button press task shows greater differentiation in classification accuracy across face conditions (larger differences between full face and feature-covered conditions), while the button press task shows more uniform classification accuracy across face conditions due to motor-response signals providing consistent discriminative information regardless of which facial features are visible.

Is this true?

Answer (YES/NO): NO